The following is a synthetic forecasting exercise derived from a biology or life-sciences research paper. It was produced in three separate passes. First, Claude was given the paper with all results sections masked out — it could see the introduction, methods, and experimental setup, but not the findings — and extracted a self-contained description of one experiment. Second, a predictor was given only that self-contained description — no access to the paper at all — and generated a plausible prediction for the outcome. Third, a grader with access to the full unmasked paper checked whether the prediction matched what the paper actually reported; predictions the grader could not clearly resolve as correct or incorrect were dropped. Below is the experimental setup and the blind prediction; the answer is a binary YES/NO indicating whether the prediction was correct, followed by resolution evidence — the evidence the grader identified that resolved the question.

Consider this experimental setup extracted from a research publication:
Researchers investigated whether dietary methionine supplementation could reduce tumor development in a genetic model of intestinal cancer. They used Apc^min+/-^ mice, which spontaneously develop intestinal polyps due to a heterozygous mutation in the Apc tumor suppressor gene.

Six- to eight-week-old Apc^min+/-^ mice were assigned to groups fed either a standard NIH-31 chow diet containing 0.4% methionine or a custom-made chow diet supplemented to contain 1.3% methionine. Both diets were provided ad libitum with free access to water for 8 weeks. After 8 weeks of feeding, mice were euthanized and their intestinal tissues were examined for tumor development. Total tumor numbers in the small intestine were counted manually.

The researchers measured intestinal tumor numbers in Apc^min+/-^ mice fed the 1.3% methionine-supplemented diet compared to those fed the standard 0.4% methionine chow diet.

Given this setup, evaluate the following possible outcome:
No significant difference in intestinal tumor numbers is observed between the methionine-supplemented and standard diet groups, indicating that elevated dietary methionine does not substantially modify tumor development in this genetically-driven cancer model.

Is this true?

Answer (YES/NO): NO